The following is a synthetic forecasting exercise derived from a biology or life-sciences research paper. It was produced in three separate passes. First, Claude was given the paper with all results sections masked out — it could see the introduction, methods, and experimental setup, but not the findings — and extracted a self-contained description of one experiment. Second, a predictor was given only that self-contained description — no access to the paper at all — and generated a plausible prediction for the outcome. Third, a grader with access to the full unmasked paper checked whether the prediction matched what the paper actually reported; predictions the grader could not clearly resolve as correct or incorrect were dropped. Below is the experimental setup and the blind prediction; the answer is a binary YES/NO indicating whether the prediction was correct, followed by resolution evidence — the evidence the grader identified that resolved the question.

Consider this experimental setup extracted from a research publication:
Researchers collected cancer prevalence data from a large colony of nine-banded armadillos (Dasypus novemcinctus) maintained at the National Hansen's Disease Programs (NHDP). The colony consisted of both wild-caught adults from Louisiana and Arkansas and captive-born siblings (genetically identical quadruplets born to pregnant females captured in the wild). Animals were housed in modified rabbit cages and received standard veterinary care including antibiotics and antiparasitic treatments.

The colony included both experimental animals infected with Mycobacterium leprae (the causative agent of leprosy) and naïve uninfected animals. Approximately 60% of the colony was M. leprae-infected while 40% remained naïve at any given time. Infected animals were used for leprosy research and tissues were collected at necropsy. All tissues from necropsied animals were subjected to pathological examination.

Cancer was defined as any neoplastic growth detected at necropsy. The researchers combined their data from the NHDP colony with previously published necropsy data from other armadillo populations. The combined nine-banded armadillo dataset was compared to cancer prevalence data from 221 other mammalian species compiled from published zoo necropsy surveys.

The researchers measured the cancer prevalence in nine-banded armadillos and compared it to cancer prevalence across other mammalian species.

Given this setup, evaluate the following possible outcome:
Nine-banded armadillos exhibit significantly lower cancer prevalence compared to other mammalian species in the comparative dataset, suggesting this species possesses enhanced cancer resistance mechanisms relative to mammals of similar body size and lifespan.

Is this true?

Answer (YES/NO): YES